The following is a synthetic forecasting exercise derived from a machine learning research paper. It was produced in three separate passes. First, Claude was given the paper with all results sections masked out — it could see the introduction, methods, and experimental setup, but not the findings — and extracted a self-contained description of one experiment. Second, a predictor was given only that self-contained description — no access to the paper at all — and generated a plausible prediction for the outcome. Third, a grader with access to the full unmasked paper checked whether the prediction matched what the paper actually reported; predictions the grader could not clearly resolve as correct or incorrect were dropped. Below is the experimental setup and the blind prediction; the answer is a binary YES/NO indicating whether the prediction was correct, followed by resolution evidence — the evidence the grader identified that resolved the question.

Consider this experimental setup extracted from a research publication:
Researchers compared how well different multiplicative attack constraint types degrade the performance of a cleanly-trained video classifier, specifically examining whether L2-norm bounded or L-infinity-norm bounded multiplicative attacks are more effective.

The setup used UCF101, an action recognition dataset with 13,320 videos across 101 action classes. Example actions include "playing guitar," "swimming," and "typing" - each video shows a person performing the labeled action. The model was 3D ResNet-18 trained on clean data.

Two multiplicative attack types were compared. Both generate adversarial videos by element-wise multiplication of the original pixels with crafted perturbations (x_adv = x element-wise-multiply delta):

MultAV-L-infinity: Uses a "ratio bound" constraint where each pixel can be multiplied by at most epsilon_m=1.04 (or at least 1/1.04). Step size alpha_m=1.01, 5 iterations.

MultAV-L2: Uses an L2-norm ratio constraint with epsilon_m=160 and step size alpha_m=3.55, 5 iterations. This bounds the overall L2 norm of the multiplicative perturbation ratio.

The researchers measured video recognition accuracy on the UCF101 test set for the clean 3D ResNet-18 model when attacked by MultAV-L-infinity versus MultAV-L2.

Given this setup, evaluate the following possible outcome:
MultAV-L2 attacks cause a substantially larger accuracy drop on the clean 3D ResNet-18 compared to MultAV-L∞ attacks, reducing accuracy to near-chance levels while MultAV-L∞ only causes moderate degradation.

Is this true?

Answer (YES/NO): NO